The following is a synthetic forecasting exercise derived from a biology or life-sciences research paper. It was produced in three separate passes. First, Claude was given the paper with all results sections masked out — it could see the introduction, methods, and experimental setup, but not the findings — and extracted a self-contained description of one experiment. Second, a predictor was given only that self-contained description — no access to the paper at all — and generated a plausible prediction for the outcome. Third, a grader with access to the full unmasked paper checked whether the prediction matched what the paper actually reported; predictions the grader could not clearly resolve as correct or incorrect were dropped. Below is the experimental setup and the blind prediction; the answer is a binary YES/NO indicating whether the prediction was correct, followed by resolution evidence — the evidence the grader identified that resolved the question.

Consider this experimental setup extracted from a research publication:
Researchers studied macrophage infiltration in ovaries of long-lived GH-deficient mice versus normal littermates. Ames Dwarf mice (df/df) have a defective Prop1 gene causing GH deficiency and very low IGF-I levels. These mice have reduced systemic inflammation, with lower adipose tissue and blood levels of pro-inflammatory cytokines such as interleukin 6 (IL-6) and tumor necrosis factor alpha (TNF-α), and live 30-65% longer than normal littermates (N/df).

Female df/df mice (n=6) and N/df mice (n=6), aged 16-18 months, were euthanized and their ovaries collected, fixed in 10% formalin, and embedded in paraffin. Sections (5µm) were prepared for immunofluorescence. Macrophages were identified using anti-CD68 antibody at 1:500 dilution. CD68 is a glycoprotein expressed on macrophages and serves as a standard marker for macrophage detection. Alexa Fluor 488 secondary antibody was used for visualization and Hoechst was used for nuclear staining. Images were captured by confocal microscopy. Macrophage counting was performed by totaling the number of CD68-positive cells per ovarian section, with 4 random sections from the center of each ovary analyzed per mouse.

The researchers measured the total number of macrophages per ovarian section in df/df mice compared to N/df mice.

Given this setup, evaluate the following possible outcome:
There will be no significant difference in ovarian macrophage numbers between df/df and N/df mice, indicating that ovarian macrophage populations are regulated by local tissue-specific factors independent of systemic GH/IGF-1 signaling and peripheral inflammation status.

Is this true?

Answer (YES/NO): NO